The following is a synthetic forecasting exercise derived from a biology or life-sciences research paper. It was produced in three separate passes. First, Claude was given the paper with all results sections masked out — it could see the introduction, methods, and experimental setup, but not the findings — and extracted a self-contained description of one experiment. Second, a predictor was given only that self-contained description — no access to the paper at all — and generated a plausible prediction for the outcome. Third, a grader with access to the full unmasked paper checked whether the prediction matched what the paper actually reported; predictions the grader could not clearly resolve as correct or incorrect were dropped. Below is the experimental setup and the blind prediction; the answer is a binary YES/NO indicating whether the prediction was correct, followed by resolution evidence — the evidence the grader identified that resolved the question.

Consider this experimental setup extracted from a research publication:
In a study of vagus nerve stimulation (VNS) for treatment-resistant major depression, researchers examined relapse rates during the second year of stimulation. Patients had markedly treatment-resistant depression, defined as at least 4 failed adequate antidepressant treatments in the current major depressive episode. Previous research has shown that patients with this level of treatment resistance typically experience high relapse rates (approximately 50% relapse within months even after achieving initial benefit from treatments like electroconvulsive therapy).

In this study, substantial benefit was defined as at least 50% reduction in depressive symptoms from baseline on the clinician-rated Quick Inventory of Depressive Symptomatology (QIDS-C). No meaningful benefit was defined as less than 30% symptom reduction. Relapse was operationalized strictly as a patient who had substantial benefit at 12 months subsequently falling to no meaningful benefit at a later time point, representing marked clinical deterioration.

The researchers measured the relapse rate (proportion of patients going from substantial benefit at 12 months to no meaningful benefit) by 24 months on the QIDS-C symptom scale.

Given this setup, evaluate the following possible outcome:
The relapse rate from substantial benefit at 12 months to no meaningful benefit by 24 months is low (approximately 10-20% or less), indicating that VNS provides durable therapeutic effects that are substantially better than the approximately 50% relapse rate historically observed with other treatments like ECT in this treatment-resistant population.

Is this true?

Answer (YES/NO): YES